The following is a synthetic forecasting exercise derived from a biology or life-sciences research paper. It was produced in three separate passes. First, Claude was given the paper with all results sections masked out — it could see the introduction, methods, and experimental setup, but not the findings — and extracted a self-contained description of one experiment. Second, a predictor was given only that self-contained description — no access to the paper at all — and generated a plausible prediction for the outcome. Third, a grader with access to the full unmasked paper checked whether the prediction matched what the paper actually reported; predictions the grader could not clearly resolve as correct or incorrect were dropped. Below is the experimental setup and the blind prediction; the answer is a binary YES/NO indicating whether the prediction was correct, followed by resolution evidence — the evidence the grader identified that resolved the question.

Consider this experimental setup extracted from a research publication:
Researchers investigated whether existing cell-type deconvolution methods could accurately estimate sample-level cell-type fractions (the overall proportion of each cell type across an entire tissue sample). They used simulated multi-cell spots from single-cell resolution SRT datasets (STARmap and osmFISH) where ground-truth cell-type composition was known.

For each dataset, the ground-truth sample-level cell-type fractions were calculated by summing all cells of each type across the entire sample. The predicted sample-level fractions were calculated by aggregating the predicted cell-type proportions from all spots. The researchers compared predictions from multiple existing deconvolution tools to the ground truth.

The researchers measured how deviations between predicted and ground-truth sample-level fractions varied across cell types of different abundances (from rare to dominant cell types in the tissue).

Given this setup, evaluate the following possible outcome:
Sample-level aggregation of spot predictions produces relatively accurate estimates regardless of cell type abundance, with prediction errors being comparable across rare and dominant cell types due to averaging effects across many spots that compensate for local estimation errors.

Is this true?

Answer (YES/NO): NO